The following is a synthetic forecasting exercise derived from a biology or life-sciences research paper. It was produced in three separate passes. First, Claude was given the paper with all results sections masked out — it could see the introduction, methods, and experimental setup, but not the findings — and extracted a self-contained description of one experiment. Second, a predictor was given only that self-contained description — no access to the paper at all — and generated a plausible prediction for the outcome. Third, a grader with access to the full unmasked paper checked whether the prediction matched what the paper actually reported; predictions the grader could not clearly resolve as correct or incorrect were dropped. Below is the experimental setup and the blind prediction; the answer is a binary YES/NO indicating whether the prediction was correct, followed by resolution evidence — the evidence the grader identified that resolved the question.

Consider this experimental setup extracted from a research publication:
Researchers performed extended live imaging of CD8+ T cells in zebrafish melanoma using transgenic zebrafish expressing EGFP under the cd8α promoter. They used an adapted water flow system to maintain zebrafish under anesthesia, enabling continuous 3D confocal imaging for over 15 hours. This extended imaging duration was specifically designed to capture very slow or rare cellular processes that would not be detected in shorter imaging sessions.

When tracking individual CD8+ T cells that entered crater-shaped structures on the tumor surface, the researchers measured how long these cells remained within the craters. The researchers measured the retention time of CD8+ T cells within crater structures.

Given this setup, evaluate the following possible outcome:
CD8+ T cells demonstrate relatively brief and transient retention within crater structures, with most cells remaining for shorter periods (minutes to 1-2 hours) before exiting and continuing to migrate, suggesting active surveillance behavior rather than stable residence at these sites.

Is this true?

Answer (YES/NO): NO